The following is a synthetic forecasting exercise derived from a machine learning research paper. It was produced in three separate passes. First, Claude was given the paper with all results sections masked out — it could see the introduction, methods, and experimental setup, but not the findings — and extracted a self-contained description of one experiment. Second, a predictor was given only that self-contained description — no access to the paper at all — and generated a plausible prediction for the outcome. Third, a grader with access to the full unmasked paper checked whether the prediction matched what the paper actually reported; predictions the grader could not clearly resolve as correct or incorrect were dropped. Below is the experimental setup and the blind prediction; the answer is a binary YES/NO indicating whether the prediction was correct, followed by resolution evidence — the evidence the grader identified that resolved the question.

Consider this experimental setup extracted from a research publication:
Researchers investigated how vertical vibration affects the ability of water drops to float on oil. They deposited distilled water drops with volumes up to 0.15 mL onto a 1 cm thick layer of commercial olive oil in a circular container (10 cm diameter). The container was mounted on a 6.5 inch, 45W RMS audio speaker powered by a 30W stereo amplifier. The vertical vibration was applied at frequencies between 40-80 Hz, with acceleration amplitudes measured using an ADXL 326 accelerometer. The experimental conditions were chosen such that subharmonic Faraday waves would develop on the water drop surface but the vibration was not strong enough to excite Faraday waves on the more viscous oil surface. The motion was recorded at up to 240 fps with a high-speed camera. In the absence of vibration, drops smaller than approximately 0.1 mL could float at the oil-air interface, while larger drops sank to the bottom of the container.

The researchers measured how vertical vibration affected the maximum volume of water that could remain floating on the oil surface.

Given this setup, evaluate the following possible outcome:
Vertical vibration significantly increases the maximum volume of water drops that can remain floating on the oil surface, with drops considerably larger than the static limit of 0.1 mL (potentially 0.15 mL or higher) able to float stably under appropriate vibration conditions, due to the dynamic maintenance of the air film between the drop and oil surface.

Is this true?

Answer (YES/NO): NO